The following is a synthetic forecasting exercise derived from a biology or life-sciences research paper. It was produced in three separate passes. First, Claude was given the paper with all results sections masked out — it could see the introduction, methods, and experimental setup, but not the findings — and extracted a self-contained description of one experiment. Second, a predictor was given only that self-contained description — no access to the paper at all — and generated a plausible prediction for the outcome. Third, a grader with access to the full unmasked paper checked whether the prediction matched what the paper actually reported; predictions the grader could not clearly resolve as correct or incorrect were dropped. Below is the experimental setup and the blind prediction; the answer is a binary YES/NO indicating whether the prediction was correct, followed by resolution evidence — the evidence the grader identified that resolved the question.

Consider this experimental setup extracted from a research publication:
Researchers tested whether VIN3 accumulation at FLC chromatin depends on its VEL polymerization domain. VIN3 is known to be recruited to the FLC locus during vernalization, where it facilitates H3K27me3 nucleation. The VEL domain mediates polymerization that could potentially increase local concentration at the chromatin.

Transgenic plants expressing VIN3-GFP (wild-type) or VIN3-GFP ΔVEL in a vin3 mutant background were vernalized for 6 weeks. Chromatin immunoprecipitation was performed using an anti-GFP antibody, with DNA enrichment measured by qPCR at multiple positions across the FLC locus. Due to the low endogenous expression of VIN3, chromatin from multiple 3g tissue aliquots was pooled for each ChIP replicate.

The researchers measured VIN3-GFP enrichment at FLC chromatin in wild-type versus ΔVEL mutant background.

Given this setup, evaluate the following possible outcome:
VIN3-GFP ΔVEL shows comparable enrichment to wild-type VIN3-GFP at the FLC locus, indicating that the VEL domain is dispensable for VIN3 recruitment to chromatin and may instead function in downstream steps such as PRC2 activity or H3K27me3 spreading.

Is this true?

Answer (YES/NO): NO